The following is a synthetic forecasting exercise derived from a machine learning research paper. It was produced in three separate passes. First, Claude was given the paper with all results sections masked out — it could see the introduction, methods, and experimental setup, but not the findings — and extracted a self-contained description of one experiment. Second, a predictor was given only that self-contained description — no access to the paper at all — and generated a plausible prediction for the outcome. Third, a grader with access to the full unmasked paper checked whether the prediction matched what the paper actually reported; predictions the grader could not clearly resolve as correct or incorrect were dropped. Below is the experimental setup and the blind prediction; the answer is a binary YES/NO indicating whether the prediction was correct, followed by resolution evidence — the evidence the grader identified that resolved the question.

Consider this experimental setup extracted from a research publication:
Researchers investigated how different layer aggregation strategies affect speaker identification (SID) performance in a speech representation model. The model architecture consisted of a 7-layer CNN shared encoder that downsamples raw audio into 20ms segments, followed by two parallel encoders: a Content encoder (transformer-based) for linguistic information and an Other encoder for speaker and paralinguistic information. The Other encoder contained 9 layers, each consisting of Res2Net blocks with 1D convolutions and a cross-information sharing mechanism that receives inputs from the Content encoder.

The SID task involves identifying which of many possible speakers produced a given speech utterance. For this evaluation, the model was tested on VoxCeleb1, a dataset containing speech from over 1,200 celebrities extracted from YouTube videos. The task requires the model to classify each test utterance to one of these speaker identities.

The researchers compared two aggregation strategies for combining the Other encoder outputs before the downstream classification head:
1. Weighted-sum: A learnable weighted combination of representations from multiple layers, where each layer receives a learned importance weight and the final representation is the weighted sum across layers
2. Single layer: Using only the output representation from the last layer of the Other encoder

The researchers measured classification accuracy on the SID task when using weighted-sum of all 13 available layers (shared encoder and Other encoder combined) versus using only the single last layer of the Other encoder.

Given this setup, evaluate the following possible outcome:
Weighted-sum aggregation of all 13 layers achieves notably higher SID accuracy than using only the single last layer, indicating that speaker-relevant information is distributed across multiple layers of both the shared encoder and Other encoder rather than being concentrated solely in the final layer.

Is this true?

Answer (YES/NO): NO